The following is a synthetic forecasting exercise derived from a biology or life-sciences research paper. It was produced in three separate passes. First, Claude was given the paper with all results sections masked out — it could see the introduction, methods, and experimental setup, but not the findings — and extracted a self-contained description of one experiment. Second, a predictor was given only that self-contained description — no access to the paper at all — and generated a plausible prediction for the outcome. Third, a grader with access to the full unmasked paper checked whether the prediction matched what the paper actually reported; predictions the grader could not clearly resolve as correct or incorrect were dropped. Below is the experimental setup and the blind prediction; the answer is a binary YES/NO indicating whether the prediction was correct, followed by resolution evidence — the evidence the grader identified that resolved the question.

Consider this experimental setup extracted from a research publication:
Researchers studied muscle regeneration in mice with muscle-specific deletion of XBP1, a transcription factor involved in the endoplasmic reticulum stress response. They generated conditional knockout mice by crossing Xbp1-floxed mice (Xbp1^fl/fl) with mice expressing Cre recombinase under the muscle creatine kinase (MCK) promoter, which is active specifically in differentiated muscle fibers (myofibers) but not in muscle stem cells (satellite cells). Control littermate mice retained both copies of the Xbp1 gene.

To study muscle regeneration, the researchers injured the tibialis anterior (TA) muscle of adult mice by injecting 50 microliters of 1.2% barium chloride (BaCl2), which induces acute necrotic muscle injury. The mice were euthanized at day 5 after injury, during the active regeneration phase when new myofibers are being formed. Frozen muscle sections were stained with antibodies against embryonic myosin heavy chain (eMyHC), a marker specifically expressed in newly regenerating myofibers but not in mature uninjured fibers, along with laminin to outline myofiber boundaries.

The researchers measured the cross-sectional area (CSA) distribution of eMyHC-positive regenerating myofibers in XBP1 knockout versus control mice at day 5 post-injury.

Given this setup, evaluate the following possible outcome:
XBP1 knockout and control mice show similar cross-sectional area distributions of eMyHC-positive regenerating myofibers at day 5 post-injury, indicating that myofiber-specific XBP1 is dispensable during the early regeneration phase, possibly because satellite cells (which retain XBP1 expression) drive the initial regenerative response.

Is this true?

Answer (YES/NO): NO